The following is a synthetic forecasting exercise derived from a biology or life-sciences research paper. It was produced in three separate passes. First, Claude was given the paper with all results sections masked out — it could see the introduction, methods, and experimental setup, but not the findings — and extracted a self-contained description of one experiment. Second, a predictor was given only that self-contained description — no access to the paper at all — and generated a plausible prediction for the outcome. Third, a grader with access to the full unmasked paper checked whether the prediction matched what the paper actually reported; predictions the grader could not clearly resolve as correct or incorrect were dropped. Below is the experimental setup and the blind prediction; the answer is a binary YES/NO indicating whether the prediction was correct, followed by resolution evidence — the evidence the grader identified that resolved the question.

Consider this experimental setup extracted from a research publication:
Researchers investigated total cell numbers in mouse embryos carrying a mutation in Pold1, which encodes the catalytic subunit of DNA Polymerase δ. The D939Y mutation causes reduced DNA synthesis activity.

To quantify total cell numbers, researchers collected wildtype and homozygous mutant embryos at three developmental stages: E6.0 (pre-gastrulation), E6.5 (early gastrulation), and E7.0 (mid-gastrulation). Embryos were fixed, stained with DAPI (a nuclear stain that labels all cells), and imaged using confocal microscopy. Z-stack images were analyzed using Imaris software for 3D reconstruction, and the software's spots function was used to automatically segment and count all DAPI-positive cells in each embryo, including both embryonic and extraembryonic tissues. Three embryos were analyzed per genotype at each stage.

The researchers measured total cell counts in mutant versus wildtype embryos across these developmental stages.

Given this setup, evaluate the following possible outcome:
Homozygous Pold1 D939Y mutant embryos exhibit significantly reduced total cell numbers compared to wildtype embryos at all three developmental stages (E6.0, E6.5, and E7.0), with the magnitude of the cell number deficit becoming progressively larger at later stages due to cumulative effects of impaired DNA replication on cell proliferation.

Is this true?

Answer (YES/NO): NO